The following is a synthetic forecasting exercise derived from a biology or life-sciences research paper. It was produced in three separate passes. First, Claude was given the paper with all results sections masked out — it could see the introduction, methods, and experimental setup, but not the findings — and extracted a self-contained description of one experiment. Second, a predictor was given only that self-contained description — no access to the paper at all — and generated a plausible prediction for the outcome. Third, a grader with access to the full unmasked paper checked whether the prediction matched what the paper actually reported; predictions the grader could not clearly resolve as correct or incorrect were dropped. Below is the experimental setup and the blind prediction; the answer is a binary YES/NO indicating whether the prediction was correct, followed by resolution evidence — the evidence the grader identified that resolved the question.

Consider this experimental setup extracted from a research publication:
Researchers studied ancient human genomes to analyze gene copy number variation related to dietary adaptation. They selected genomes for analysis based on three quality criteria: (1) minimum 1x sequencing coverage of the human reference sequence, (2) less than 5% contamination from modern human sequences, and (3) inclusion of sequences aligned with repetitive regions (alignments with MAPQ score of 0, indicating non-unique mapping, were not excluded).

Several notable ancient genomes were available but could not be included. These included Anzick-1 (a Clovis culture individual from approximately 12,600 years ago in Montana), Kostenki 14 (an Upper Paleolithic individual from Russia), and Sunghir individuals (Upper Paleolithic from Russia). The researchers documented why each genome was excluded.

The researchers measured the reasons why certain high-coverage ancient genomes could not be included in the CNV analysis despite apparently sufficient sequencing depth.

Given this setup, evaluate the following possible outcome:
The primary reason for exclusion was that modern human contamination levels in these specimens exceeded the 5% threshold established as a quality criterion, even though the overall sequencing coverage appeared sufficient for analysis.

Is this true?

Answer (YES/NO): NO